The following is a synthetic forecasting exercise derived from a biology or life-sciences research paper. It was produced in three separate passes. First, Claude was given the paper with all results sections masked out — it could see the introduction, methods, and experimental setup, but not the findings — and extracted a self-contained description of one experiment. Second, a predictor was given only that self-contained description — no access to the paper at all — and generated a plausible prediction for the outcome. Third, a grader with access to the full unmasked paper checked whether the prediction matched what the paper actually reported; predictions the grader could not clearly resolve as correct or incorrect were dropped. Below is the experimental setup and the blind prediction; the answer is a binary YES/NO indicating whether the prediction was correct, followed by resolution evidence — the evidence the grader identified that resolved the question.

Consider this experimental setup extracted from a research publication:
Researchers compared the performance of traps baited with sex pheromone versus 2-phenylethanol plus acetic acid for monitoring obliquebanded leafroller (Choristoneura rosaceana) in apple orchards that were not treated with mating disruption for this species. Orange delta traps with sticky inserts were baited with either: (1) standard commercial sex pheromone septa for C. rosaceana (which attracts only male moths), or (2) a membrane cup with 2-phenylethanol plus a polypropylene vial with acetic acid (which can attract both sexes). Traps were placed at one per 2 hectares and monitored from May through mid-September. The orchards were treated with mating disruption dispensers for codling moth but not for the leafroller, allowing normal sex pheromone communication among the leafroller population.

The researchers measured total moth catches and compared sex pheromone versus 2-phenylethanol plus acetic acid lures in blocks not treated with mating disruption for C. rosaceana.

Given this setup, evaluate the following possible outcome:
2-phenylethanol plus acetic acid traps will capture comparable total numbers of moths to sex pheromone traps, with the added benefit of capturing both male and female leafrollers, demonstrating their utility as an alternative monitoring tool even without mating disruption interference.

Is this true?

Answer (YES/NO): NO